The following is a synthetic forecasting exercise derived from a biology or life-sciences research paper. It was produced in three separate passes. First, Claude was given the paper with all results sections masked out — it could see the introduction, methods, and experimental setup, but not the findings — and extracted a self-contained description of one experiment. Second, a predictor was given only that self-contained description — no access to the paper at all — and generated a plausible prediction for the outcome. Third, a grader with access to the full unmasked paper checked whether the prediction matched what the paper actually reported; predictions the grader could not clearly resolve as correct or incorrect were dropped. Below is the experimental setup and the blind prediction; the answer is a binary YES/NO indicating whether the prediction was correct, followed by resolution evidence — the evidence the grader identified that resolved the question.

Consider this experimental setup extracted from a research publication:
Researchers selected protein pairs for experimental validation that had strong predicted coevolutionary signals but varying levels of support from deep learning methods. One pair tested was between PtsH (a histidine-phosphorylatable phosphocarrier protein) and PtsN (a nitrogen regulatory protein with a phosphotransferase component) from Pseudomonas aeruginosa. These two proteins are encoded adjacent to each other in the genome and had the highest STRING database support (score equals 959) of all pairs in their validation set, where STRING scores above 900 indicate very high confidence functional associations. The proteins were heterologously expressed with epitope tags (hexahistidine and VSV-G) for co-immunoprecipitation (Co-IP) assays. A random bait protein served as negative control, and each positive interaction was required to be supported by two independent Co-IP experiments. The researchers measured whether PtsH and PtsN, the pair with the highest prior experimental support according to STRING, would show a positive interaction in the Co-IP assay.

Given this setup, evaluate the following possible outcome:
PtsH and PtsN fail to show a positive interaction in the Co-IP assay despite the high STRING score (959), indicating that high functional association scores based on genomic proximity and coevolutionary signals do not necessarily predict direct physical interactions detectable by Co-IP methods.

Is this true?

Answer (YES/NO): YES